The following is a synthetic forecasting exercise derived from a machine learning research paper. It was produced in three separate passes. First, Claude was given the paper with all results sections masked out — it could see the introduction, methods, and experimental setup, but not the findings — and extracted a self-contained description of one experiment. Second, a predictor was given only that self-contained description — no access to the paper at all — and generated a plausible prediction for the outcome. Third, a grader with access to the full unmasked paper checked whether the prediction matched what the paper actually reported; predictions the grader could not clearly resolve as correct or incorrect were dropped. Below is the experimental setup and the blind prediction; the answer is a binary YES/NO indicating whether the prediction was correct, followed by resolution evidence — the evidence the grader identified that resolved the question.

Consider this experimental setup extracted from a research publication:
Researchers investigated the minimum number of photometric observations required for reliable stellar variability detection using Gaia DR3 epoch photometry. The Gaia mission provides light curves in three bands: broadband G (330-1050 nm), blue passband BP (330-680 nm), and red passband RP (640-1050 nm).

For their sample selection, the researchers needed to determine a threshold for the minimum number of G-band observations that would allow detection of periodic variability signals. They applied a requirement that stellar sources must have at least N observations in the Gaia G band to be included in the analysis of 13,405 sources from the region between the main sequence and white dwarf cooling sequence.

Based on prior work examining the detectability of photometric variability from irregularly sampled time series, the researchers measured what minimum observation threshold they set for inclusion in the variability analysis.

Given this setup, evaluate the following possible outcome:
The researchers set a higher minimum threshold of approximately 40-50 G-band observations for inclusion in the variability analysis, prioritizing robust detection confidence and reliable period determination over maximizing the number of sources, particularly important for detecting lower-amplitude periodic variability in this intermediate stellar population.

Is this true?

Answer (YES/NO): NO